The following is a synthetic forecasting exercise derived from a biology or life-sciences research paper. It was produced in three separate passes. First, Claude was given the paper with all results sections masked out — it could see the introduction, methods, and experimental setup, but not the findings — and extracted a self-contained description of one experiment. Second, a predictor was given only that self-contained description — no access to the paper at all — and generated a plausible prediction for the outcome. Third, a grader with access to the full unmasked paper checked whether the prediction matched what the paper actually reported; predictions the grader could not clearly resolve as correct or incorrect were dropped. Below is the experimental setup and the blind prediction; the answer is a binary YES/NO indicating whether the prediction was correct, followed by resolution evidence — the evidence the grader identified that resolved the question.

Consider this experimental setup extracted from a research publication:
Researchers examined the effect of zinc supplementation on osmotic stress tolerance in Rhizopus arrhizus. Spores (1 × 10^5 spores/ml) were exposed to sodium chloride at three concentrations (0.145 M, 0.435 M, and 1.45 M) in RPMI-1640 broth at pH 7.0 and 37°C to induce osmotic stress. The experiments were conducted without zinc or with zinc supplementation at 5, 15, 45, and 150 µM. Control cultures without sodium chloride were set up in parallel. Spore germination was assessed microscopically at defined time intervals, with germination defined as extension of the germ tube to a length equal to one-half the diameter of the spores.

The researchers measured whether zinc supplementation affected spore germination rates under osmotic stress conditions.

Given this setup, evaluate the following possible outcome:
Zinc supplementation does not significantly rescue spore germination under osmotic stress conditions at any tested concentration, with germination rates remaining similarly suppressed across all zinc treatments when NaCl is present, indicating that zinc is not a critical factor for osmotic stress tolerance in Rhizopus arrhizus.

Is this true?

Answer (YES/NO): YES